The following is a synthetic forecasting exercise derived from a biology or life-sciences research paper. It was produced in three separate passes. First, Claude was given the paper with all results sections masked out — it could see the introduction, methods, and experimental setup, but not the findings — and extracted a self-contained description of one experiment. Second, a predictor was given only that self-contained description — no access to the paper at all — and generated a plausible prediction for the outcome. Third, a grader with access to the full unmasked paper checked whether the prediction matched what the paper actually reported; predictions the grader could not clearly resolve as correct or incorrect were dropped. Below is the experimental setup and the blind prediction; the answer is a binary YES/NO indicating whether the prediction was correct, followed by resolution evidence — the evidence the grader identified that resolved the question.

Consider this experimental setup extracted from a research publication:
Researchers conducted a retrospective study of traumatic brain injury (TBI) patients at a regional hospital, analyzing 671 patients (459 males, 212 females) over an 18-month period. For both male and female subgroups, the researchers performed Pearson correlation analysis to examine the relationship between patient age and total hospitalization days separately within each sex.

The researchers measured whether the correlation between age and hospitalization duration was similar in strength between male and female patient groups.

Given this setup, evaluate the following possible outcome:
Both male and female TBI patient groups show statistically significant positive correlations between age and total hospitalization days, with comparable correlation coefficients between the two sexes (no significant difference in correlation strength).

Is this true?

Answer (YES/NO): YES